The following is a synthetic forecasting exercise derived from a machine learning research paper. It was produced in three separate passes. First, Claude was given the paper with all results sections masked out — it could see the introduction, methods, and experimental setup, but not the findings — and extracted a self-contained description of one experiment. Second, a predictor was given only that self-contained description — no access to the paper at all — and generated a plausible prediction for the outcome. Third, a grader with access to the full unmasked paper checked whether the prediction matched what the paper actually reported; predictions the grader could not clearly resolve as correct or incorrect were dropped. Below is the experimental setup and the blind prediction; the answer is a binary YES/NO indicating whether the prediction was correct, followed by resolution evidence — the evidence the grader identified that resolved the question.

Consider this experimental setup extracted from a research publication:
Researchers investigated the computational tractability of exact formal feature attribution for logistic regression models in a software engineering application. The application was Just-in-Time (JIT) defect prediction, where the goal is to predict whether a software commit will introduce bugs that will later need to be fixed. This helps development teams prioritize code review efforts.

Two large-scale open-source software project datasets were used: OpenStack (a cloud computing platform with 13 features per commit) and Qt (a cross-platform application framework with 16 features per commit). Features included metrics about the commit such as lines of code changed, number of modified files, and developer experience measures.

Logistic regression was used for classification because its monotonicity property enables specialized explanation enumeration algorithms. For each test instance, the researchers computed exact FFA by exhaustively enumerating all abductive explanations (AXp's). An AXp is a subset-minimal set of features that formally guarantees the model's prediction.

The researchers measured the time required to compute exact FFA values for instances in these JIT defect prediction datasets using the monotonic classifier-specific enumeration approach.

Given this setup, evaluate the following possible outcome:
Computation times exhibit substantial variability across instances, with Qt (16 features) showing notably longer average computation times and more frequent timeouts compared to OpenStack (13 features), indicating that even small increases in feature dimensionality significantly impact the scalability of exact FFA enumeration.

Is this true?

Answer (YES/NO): NO